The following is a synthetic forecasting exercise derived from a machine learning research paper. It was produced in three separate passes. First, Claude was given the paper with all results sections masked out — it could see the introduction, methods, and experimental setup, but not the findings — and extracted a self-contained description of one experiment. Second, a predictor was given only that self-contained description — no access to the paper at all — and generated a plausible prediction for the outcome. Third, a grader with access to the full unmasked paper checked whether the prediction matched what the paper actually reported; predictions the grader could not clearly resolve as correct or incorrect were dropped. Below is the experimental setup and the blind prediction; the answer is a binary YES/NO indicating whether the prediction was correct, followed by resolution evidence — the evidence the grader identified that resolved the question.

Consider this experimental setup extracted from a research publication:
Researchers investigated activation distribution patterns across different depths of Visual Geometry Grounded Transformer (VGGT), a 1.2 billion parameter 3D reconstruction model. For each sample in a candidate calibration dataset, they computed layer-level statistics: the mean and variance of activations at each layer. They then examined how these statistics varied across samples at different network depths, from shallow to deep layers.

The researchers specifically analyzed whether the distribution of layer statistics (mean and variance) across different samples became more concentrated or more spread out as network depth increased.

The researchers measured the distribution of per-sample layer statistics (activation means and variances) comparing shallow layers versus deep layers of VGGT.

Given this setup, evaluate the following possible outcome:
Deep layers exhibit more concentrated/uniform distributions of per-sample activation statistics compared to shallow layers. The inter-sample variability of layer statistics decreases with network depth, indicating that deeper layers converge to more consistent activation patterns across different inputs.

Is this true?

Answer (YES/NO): NO